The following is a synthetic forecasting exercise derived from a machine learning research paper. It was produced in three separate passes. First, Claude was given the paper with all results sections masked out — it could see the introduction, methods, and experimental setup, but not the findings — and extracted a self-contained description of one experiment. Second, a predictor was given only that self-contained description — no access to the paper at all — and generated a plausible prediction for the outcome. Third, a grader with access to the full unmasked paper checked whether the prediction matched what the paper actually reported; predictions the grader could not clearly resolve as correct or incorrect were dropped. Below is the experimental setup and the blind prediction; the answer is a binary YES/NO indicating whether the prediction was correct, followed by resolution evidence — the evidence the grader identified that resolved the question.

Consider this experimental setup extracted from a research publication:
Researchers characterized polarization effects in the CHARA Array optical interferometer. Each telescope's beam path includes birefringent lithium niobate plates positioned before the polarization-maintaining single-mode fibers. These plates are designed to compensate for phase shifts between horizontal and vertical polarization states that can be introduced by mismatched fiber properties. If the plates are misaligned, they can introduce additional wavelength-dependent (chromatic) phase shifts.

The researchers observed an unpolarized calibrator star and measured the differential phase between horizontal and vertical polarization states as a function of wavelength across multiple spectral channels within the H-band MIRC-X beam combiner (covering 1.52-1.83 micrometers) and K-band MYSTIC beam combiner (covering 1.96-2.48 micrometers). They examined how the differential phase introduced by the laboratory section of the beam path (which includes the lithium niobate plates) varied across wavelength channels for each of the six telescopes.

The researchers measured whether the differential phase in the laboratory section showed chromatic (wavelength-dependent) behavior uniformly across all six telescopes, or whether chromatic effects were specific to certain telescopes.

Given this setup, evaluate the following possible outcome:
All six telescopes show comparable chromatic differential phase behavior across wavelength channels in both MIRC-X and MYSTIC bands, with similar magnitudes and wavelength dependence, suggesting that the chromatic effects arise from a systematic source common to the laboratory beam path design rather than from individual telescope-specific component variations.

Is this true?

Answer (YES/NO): NO